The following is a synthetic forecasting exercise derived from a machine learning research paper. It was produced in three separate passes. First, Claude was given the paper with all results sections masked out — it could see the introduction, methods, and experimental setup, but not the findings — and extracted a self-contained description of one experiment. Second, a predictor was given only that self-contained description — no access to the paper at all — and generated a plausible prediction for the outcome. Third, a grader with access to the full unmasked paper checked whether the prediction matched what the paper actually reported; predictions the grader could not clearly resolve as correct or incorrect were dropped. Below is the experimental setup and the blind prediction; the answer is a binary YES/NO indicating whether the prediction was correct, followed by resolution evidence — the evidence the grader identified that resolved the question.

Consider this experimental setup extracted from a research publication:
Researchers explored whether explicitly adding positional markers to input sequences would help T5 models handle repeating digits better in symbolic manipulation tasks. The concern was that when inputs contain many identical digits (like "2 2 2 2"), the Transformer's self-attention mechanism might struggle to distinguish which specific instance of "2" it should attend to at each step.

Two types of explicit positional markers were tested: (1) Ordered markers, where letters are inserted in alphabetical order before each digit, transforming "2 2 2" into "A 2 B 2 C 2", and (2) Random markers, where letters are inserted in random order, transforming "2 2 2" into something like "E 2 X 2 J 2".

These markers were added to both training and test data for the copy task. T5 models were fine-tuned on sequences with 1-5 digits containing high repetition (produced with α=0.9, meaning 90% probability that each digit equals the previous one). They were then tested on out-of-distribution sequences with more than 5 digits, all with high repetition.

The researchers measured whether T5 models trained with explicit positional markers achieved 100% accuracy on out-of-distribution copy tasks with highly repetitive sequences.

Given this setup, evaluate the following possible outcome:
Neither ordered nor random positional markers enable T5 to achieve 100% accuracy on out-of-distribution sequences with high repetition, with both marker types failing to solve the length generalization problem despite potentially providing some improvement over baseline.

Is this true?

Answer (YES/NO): YES